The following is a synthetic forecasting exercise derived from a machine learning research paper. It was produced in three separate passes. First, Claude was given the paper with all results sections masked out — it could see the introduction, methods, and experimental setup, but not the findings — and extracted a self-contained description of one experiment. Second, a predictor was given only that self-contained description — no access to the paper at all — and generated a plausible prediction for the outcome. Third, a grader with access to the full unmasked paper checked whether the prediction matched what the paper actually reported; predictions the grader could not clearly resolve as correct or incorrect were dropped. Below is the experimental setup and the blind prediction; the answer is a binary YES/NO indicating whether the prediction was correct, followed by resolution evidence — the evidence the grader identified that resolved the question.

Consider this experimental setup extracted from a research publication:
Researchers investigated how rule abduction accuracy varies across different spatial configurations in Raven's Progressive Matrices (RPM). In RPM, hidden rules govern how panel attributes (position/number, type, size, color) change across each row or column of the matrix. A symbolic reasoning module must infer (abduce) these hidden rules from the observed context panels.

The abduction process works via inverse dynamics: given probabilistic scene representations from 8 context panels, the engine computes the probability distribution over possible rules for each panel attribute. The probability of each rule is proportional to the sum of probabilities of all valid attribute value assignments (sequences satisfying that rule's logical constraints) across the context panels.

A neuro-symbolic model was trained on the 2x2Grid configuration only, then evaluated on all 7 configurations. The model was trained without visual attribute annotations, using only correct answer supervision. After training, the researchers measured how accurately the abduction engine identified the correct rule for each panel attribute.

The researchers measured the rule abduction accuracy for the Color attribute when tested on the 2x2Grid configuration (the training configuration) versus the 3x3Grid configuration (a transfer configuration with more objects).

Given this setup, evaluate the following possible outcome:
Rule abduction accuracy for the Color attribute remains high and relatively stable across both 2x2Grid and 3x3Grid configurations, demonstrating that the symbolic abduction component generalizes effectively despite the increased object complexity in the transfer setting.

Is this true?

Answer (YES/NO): NO